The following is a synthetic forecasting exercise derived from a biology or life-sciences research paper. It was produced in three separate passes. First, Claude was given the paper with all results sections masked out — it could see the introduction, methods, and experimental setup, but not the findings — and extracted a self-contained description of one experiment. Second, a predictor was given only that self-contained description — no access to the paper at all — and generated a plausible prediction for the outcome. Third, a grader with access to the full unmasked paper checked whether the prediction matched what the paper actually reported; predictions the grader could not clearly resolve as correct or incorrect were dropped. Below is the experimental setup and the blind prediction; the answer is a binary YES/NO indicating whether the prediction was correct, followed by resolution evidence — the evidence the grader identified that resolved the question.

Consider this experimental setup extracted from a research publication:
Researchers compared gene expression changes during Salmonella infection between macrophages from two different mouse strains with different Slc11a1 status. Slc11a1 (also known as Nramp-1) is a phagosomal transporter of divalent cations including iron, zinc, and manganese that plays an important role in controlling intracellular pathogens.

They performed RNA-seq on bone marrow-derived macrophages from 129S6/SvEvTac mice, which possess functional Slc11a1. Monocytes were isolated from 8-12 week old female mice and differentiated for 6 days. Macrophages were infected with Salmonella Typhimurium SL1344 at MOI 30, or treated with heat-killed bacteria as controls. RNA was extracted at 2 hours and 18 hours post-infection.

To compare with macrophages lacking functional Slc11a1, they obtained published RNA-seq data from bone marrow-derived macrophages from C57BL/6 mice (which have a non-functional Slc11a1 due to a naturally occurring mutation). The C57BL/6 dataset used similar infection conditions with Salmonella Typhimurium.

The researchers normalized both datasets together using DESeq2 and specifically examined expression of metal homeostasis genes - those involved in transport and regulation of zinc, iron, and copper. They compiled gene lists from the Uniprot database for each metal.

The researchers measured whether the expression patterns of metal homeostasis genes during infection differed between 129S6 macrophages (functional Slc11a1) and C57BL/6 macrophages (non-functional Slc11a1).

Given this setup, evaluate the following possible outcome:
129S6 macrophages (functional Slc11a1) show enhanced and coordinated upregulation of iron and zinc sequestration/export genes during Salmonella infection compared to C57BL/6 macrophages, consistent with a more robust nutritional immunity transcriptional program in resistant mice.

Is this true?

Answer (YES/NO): YES